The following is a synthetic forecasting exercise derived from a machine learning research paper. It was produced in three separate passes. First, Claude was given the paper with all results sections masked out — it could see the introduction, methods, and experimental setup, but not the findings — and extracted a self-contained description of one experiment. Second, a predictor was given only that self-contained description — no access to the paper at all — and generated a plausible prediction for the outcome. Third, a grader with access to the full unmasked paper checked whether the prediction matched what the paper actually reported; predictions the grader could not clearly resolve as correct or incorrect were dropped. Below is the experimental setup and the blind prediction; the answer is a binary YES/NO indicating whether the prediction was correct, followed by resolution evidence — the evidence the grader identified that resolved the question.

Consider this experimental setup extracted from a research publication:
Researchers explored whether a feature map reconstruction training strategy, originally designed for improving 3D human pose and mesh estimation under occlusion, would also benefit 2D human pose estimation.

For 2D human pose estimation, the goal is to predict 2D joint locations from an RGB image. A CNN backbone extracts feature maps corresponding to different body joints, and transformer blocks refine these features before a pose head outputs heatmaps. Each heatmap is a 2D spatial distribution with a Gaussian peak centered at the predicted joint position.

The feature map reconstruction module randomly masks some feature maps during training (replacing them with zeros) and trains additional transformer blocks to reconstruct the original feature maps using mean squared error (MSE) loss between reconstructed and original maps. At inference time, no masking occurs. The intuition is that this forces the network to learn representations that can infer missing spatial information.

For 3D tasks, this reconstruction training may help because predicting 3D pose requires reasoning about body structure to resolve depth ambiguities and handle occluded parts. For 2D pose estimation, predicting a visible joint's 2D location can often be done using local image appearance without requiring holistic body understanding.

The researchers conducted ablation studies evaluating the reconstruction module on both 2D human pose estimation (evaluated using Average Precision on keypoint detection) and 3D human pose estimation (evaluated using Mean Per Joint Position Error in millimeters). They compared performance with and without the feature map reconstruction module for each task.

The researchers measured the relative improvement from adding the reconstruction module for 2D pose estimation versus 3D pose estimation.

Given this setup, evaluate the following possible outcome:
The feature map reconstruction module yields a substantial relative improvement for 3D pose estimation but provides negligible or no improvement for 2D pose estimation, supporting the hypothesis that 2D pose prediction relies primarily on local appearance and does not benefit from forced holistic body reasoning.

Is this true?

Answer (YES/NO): YES